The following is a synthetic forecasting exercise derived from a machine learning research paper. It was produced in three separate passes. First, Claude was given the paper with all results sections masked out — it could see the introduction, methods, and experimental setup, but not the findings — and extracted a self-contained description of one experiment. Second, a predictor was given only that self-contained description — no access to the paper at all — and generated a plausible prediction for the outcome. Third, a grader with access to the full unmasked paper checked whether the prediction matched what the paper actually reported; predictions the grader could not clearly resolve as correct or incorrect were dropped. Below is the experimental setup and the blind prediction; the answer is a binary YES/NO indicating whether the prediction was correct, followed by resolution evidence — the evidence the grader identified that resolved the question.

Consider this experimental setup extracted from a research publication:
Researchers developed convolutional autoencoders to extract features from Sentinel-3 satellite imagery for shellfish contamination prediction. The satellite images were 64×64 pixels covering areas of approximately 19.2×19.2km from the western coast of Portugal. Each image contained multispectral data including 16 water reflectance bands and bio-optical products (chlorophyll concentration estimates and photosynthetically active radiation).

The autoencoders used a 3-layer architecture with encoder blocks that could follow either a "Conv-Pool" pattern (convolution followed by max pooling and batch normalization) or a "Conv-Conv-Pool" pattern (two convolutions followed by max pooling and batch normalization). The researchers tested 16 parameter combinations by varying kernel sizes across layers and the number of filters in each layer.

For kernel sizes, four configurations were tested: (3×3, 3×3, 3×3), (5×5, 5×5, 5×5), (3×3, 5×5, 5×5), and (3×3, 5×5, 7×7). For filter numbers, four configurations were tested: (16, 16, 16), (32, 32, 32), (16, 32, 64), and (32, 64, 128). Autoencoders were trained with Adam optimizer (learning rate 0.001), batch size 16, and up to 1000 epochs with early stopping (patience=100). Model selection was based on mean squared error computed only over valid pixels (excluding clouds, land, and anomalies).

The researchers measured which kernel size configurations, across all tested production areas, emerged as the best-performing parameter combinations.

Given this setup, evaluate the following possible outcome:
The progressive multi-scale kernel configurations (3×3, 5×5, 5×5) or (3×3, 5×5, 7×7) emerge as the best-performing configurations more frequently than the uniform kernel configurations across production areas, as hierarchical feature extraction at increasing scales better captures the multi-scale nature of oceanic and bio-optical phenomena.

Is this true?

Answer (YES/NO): YES